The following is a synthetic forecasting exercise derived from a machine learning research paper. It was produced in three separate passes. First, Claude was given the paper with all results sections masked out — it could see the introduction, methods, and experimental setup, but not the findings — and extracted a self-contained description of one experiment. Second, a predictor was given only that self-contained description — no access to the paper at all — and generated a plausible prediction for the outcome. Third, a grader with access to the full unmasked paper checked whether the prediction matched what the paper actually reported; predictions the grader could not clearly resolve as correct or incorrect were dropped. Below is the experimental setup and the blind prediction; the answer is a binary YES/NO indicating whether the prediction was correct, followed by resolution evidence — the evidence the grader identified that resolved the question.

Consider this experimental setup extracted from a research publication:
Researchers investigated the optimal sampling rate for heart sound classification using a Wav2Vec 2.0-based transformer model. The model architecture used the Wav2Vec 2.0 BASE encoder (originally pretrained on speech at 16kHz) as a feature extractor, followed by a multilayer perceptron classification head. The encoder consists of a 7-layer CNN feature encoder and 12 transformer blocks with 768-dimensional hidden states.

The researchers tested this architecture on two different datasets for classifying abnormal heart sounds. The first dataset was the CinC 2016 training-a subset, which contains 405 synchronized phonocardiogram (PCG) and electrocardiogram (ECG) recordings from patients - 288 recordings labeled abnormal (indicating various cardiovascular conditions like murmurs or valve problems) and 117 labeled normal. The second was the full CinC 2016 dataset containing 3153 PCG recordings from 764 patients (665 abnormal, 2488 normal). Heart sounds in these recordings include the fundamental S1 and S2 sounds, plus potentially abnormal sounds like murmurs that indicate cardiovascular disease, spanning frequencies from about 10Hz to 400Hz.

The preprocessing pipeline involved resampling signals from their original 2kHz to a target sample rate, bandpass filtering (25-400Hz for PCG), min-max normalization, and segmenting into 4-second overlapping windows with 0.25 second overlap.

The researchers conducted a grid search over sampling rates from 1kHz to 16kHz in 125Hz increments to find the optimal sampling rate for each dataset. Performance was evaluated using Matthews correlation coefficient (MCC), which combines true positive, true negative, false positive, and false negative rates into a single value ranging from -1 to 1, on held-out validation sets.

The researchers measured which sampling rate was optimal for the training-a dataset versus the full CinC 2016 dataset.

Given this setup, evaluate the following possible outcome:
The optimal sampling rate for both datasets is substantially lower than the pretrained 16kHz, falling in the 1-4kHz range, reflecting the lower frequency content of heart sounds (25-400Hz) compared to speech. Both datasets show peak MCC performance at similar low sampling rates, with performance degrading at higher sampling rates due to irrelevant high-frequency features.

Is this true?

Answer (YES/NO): NO